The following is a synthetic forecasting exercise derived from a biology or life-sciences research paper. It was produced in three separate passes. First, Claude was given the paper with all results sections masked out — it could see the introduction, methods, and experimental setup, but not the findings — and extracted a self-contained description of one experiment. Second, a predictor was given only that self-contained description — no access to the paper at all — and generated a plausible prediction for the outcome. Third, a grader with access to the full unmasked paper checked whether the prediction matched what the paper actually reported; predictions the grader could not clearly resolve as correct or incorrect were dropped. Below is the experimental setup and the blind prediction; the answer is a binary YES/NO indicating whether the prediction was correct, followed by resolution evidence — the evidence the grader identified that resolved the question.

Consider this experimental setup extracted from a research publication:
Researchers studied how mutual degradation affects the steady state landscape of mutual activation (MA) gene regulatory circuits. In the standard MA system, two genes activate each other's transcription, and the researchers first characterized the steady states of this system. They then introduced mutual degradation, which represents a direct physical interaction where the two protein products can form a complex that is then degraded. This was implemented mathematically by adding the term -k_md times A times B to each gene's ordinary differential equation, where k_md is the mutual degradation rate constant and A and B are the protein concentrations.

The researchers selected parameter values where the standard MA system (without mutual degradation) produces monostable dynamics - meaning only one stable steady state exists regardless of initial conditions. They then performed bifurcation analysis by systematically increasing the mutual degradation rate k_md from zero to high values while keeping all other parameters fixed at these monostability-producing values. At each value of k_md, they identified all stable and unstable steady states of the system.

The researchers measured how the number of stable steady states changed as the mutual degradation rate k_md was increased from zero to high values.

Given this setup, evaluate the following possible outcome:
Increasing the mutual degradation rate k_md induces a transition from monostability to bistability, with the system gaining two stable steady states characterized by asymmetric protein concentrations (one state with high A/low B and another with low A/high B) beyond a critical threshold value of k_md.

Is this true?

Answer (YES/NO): NO